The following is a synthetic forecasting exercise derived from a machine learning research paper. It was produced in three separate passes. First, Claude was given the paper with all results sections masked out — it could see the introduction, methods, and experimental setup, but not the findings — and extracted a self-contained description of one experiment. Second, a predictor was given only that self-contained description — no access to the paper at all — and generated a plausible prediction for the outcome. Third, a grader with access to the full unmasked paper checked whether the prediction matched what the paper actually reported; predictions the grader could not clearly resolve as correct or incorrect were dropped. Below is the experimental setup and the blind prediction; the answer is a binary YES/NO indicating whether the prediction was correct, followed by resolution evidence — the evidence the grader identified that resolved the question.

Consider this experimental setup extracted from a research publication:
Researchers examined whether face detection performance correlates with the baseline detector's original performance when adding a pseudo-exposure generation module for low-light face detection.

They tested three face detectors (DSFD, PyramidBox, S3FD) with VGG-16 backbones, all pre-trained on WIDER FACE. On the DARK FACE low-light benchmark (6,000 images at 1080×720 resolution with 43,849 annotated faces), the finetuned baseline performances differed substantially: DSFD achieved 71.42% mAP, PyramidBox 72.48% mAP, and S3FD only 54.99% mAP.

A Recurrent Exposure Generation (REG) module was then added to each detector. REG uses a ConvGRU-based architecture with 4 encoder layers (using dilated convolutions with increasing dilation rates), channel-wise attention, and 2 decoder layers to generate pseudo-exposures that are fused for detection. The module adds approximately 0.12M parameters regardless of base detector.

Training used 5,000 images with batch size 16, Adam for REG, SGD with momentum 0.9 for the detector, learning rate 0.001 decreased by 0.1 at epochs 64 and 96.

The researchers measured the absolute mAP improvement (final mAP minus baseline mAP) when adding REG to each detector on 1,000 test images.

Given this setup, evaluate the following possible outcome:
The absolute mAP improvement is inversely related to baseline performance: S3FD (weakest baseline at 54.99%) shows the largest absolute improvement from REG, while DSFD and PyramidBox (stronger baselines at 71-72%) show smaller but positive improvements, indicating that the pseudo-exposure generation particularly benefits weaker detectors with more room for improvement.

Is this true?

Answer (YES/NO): NO